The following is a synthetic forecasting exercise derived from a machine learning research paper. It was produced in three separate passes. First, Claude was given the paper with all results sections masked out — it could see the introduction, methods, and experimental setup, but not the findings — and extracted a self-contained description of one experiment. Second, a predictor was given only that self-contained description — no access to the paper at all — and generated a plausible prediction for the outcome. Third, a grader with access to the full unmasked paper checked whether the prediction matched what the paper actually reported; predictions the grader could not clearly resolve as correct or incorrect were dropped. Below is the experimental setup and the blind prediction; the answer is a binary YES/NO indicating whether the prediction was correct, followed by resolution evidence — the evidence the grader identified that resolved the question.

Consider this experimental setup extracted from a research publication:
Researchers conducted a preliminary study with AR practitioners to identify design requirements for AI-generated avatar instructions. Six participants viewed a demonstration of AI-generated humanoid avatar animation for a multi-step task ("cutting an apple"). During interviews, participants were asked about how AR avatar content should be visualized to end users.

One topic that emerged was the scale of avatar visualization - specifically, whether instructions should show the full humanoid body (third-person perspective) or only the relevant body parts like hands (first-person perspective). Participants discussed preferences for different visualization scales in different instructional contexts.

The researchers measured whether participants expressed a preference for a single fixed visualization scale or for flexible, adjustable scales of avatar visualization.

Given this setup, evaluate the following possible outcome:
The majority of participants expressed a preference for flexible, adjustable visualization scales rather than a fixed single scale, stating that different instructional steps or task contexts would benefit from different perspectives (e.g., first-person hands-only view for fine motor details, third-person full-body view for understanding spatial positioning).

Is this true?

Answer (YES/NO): YES